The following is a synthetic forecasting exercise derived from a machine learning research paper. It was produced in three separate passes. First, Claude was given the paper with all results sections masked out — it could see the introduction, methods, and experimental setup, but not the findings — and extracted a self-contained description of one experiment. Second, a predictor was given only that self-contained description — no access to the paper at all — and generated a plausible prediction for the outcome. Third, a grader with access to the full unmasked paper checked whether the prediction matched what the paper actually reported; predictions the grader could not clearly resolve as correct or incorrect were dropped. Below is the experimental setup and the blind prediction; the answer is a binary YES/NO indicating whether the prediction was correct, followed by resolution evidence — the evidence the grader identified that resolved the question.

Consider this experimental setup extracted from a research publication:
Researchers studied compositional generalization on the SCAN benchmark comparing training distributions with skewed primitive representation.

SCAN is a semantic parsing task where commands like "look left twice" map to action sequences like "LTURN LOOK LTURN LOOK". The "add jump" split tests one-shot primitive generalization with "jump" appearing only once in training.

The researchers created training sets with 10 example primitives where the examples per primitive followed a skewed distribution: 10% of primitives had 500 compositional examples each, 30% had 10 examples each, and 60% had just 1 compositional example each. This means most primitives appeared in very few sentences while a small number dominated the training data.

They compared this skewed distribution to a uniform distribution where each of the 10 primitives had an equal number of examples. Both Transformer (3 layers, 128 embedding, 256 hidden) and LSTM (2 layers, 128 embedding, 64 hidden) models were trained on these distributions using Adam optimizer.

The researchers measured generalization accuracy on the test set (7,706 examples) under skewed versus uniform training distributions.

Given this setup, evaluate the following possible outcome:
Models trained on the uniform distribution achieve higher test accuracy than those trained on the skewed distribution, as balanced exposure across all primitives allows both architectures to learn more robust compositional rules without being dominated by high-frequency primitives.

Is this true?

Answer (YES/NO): YES